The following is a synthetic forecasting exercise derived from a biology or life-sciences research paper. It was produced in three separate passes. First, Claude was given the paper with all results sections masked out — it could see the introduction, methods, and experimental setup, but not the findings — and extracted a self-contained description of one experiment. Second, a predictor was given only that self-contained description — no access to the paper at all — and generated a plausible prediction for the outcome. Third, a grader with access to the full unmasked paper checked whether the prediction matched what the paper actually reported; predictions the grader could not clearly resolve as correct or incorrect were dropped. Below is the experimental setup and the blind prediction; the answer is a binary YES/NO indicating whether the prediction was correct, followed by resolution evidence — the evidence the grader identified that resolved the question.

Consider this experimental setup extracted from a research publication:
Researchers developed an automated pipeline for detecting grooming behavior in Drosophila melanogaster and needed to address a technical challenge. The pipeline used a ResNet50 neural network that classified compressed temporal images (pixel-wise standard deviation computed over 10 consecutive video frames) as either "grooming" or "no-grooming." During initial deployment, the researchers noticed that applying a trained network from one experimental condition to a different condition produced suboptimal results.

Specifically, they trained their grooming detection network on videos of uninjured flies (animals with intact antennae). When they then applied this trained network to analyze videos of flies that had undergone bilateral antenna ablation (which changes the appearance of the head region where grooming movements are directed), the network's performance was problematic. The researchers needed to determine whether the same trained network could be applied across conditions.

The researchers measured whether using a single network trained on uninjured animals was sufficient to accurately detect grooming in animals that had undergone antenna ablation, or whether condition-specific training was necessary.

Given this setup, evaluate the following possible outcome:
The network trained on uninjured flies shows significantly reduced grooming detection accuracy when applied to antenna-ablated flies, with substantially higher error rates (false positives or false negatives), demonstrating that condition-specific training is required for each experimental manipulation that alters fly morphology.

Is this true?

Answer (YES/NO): YES